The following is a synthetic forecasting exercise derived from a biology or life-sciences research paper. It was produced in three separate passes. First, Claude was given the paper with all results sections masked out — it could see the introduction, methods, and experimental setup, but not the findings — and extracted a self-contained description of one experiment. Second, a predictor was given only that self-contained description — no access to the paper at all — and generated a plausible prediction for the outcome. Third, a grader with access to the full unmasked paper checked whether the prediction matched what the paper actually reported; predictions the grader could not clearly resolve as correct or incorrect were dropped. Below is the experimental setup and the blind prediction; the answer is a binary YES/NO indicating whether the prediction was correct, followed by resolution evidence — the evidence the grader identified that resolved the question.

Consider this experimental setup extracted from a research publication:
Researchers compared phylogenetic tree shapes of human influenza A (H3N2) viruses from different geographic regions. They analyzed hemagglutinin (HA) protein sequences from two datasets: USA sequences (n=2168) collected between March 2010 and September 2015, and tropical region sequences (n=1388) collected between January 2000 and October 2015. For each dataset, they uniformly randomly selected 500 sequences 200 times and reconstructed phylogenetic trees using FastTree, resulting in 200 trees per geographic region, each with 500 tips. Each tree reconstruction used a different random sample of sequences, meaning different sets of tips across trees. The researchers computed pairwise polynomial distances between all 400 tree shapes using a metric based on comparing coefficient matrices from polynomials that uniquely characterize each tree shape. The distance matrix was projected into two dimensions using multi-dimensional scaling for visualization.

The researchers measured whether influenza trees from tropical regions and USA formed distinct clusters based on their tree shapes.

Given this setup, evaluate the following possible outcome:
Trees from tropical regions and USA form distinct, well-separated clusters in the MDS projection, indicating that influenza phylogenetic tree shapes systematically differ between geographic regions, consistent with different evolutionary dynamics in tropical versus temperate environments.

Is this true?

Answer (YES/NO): NO